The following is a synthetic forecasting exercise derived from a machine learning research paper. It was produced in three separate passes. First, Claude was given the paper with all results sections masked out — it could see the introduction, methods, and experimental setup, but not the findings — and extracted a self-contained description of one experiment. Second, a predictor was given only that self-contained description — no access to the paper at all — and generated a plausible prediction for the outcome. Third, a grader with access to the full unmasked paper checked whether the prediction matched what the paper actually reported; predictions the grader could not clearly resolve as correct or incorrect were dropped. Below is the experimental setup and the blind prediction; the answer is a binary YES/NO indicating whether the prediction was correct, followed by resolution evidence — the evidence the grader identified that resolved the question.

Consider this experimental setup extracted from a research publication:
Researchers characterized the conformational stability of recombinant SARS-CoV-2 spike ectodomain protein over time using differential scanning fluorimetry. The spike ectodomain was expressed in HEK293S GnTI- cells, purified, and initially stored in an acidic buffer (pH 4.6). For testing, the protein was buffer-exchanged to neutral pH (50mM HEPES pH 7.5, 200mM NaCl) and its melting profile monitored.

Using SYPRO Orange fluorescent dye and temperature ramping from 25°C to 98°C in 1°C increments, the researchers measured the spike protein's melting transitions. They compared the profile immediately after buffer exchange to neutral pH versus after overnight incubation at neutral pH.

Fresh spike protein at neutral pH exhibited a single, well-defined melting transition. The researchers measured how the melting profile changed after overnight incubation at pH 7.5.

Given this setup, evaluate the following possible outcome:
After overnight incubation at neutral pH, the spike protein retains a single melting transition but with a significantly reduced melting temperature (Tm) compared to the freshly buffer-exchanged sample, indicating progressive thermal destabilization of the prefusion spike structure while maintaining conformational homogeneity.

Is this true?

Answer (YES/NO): NO